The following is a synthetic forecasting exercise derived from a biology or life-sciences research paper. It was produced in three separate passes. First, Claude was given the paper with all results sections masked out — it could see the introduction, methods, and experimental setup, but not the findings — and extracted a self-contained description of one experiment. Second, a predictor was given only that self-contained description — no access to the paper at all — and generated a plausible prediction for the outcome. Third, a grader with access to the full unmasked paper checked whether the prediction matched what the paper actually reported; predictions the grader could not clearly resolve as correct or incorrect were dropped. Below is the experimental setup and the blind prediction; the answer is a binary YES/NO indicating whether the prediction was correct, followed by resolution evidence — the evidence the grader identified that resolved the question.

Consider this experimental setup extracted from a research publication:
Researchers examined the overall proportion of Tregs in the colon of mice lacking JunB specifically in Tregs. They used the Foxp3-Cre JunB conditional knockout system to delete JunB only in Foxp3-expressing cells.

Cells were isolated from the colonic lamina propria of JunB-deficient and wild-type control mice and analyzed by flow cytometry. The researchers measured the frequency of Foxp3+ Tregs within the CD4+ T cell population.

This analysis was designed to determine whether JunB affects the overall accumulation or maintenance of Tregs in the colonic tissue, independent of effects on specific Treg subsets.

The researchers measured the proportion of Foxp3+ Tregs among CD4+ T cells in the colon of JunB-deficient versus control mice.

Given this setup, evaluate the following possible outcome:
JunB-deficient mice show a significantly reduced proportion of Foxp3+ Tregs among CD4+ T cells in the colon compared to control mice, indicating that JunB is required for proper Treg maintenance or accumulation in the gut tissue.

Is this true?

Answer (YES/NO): YES